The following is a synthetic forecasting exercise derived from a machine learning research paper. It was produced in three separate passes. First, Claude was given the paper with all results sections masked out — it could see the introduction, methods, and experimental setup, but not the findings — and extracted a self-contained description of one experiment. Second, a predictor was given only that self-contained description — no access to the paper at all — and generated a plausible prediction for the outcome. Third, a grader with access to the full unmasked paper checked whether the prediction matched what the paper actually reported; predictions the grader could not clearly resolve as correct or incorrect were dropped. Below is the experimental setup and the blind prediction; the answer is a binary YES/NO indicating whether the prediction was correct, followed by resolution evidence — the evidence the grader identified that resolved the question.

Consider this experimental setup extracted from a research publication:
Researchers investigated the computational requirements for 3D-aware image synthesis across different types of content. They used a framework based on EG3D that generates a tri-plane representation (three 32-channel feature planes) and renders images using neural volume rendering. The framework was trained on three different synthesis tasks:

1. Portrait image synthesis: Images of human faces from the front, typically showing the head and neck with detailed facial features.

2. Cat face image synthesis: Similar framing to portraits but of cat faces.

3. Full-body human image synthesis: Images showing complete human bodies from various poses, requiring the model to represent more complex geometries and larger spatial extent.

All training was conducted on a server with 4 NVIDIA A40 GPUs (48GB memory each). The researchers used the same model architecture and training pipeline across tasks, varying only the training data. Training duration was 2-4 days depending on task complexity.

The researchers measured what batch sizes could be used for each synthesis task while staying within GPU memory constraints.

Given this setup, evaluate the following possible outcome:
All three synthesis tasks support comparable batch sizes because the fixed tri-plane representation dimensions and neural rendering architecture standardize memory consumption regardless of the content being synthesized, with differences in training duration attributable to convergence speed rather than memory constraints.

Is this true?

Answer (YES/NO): NO